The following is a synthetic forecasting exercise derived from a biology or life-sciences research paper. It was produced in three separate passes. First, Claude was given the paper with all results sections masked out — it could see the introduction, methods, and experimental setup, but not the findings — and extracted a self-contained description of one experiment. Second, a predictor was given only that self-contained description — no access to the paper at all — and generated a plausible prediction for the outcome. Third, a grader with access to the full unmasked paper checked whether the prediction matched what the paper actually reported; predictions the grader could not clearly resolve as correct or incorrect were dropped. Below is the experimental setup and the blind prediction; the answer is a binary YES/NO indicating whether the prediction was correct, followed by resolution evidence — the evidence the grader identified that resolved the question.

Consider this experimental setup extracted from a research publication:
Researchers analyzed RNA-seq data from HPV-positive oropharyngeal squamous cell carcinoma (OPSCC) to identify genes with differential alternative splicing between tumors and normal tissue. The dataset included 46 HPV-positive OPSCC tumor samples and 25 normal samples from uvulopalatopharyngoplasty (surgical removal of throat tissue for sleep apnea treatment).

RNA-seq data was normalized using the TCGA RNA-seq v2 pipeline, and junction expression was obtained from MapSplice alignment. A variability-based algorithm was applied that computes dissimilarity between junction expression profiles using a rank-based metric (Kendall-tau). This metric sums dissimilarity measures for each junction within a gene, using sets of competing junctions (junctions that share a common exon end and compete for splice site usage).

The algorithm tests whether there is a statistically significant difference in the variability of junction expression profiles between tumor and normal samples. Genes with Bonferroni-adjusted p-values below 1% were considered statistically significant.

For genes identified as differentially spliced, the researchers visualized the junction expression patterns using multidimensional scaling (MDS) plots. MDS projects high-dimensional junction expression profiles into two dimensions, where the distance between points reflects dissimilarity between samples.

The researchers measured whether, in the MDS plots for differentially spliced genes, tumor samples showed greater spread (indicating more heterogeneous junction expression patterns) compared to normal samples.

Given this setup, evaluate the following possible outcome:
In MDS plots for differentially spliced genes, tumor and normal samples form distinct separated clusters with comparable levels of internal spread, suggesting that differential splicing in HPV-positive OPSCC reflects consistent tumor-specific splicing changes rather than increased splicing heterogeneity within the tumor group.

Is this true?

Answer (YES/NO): NO